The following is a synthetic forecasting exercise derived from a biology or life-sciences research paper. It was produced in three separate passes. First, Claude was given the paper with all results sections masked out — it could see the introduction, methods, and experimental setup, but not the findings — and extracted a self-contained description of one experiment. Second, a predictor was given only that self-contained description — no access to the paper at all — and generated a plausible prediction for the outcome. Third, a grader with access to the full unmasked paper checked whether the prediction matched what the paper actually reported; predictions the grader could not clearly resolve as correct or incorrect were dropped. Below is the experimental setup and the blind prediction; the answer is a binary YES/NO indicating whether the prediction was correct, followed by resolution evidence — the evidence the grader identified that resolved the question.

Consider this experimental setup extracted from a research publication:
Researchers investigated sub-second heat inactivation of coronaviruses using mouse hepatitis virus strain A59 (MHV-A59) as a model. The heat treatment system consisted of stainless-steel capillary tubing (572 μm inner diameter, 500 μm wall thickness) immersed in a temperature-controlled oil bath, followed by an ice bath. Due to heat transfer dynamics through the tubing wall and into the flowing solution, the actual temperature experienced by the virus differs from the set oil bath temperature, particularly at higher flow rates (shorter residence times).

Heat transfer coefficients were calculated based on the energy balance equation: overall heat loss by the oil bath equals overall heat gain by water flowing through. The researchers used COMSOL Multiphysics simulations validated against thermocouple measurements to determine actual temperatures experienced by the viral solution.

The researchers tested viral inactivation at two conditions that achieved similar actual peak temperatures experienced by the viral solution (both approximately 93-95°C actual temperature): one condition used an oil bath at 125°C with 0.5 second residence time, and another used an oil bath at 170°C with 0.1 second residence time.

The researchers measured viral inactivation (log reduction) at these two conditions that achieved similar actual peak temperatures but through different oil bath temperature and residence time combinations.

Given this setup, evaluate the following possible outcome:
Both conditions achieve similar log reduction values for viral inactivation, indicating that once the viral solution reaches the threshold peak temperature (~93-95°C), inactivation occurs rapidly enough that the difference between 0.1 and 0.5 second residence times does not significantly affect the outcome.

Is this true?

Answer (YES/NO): NO